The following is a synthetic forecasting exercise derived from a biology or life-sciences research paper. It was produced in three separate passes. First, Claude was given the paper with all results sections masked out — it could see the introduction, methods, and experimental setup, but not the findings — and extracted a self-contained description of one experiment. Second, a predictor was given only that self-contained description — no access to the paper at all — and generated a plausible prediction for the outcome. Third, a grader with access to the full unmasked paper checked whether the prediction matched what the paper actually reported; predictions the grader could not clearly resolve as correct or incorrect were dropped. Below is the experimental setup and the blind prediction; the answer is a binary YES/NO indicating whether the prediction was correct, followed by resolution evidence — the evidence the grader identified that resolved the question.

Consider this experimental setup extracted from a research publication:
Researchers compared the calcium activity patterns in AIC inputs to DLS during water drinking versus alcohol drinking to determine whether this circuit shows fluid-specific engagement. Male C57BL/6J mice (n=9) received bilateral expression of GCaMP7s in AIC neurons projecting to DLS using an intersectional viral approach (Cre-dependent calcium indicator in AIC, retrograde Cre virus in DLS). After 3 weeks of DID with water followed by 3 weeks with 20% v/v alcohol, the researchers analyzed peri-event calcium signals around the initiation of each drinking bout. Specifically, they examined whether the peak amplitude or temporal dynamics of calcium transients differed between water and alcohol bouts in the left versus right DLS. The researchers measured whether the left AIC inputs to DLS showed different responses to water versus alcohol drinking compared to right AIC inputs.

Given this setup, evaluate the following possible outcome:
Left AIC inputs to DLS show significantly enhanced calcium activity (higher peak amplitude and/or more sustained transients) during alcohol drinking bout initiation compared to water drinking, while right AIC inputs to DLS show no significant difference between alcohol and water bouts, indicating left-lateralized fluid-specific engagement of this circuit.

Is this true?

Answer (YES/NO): NO